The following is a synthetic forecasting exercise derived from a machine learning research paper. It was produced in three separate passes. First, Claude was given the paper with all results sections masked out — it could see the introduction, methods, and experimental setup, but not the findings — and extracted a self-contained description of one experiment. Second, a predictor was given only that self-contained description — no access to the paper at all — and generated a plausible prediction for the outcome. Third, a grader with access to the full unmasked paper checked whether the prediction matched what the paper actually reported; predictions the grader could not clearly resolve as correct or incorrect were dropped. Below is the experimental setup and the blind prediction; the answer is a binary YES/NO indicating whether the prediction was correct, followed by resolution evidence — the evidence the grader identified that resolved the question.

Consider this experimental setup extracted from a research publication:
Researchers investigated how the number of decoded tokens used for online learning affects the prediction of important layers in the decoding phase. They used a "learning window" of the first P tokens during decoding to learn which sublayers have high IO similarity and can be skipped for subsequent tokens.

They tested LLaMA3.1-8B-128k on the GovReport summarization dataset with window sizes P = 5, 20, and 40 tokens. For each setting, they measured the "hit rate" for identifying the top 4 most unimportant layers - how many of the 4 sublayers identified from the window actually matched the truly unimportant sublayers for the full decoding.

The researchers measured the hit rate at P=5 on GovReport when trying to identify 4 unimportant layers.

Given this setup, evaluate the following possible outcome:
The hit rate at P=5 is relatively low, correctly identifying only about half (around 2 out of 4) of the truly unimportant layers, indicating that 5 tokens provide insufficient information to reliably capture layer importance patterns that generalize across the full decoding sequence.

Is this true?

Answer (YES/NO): NO